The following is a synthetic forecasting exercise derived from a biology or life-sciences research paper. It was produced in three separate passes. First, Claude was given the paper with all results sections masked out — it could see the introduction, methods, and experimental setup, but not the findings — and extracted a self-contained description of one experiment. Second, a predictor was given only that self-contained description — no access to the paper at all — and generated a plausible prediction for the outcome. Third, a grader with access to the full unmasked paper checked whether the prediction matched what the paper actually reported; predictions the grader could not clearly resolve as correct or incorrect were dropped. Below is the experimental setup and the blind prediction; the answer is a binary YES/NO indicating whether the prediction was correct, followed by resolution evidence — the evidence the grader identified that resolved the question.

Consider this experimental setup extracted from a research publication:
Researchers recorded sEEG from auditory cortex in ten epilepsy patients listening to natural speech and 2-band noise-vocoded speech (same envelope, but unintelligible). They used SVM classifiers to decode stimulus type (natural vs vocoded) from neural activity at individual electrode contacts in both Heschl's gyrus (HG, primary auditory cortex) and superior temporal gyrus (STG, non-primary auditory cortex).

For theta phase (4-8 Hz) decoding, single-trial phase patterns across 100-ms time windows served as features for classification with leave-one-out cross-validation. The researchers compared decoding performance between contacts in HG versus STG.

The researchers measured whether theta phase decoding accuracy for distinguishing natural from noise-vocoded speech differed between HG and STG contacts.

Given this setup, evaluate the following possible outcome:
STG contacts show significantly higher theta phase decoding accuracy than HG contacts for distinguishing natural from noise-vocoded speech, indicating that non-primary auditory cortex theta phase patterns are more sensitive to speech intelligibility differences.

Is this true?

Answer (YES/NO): NO